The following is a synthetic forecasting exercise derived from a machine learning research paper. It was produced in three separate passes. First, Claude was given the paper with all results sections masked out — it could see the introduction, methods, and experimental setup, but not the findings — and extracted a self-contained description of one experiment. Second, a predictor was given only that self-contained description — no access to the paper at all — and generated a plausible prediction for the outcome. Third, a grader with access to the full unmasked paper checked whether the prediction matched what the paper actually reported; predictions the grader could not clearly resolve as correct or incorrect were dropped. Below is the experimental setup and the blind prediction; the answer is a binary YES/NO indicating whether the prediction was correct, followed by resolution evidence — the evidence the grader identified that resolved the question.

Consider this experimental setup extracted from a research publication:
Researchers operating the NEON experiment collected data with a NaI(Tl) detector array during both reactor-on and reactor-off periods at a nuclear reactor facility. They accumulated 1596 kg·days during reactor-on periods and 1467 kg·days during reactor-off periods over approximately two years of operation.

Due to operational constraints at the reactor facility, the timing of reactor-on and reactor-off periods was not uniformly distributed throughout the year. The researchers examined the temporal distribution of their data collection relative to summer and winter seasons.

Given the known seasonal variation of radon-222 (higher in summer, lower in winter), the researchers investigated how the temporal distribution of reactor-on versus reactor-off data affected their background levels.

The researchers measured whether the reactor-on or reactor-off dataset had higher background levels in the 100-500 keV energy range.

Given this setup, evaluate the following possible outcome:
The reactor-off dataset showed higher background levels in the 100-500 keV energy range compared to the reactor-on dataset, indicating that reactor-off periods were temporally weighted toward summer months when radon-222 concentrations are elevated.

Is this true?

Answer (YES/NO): NO